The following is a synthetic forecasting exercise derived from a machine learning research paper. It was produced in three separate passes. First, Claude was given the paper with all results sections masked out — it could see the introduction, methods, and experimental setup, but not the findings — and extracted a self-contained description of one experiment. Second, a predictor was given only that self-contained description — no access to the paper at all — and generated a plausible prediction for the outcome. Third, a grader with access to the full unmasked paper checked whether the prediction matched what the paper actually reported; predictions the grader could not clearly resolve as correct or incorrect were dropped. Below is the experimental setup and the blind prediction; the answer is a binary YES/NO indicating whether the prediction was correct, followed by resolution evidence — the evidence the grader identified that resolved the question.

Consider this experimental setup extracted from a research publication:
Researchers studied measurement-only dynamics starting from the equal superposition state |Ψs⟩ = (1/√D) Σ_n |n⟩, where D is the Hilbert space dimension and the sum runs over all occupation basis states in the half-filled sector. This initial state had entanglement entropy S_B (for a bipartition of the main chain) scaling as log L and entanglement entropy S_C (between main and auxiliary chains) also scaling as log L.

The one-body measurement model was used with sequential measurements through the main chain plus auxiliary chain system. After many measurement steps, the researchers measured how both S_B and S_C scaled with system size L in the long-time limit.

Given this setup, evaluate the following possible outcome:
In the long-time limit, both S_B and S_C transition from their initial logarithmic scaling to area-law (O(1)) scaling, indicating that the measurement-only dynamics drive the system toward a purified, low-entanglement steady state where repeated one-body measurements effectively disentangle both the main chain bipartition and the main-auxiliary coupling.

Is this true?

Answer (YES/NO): NO